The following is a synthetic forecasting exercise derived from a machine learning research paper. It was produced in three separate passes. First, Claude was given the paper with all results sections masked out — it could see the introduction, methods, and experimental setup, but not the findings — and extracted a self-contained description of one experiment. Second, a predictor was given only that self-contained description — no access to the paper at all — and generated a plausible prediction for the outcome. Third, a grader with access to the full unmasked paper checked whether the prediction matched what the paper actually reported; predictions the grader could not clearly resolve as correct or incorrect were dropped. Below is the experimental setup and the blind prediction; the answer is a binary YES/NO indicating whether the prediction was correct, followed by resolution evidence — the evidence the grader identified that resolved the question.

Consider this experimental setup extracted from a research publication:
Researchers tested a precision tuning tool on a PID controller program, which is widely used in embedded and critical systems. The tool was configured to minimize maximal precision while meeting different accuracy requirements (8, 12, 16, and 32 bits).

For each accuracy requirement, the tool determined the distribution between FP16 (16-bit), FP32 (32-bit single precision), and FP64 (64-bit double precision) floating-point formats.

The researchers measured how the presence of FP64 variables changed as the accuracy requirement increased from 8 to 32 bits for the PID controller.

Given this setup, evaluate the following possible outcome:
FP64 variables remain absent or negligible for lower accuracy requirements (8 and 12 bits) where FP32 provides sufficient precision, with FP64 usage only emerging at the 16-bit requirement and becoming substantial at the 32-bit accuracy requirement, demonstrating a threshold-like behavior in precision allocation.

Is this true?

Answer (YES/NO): NO